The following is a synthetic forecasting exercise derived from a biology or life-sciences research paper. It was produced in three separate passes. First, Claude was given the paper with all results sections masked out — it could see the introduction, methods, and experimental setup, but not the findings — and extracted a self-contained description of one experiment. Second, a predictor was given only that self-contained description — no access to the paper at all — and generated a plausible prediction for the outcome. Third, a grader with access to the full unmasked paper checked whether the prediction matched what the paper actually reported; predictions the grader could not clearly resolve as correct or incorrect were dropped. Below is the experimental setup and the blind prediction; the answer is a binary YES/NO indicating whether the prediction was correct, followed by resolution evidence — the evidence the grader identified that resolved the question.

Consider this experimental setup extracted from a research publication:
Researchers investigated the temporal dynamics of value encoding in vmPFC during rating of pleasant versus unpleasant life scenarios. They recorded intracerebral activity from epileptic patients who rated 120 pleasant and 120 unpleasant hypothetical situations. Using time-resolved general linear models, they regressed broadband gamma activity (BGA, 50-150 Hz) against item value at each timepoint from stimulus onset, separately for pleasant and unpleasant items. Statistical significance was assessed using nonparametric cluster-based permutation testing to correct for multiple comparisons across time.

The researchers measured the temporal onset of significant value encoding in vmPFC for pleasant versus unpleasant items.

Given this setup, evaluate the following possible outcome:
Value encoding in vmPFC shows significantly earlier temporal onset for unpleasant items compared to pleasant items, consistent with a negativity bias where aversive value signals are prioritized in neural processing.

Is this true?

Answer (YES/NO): NO